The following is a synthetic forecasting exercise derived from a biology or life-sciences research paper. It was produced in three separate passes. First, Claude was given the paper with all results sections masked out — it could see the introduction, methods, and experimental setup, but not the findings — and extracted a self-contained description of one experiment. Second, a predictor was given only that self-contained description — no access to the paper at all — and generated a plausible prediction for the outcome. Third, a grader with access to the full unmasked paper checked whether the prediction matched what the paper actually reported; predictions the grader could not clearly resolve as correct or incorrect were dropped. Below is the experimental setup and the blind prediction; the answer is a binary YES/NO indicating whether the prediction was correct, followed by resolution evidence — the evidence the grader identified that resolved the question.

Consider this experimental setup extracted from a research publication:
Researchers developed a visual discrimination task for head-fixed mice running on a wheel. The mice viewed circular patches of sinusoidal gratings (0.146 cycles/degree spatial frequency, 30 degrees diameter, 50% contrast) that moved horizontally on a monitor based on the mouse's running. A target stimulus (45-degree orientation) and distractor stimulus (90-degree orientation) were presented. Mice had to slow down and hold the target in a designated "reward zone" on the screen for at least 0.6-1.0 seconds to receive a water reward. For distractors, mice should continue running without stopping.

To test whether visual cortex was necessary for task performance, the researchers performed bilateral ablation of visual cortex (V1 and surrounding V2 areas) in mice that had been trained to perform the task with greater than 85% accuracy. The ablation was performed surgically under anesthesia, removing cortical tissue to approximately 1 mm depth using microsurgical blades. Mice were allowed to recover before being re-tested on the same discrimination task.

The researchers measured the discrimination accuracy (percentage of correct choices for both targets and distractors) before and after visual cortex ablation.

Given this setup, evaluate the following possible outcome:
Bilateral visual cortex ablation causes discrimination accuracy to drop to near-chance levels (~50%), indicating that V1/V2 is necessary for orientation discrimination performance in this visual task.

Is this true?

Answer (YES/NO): YES